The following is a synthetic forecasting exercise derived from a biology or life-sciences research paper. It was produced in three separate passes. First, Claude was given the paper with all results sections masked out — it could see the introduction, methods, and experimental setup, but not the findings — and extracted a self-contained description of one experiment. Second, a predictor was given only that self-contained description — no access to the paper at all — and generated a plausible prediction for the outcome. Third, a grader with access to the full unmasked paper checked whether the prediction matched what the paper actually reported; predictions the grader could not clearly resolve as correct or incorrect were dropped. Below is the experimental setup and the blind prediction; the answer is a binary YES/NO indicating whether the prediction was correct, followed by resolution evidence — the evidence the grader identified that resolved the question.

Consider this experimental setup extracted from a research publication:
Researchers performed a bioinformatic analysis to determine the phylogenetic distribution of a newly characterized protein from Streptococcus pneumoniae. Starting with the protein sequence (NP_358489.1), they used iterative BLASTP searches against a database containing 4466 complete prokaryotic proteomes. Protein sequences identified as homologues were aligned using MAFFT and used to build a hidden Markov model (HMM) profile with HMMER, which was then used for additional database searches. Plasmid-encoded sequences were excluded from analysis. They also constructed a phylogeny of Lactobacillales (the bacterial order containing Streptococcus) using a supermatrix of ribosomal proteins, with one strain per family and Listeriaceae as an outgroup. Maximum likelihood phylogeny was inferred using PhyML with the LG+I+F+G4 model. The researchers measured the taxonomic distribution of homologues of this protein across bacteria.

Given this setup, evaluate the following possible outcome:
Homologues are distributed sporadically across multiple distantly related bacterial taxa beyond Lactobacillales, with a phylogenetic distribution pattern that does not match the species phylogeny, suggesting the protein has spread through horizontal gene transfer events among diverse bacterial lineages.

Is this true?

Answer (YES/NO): NO